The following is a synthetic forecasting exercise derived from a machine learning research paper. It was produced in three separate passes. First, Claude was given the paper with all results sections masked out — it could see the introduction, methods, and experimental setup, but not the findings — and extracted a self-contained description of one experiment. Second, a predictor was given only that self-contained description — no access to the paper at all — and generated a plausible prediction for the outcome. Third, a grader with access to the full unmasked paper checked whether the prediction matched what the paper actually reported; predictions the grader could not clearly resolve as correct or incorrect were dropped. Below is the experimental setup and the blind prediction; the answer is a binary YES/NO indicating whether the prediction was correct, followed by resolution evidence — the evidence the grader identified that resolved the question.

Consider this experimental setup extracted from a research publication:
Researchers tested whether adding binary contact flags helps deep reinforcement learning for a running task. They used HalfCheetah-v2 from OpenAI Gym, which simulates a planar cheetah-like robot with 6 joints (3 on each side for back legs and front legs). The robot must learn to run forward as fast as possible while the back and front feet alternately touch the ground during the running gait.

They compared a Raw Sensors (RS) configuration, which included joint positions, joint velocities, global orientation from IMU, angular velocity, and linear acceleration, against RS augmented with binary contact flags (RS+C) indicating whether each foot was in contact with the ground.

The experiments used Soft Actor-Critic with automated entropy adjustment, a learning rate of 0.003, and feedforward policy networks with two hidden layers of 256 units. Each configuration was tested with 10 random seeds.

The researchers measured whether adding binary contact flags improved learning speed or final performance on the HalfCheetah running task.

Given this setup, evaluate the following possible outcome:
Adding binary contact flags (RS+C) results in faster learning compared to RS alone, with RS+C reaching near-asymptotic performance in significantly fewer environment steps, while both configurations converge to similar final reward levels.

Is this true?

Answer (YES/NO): NO